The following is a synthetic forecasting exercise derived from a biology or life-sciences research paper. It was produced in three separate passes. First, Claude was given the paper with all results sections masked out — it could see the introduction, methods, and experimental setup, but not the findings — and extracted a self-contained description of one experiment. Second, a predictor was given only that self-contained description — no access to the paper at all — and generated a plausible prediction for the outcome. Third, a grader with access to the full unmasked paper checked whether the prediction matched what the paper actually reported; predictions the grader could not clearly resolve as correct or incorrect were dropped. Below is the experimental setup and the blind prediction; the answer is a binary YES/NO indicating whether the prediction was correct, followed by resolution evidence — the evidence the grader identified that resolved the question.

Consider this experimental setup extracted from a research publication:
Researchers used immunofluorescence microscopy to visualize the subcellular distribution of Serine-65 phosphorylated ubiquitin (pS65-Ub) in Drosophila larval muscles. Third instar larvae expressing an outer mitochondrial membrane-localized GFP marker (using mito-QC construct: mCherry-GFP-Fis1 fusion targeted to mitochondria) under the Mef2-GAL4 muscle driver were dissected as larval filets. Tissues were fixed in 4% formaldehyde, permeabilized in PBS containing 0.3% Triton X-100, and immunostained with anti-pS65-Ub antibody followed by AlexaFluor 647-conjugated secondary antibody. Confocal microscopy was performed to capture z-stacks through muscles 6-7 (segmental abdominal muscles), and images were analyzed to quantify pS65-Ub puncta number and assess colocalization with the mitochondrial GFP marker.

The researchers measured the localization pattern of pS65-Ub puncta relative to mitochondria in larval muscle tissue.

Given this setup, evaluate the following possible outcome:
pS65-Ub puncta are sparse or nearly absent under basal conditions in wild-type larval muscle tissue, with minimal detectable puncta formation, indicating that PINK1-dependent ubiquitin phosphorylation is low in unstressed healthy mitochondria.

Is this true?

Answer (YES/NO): YES